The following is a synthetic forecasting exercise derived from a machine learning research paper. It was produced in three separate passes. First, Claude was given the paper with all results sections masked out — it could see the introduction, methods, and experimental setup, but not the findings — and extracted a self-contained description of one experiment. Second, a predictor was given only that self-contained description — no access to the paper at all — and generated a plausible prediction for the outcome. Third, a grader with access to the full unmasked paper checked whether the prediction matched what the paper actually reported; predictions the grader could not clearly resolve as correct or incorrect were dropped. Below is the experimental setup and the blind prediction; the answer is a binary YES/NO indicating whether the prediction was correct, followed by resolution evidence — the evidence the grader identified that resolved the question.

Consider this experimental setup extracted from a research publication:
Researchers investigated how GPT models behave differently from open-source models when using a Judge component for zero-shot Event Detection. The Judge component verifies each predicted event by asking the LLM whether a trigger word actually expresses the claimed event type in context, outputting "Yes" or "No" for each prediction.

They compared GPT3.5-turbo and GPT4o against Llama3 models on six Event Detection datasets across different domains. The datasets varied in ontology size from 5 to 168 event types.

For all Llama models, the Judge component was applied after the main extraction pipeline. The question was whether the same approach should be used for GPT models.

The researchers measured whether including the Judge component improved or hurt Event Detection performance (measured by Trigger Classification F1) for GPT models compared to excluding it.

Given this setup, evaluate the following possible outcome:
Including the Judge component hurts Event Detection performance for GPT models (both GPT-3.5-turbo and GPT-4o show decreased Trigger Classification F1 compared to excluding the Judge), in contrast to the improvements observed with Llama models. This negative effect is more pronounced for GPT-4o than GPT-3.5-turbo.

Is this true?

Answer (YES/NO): NO